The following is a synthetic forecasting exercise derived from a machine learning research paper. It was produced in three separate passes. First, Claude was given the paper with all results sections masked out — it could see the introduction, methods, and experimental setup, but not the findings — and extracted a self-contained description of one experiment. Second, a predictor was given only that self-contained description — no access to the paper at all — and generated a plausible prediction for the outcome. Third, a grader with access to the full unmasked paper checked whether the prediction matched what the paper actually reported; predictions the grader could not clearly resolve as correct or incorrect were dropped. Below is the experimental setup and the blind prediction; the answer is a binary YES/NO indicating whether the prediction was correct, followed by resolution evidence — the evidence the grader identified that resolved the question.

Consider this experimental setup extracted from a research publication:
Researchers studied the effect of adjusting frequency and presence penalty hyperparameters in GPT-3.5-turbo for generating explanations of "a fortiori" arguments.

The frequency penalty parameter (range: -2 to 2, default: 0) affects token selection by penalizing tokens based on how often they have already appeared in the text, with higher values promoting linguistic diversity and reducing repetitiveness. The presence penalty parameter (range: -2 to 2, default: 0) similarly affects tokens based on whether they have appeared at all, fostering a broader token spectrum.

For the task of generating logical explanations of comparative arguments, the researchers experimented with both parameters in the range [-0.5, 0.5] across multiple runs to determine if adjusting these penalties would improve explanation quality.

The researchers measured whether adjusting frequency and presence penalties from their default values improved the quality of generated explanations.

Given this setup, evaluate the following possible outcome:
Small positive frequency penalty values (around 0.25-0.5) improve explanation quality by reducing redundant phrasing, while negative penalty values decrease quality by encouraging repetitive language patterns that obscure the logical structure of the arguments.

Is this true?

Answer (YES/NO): NO